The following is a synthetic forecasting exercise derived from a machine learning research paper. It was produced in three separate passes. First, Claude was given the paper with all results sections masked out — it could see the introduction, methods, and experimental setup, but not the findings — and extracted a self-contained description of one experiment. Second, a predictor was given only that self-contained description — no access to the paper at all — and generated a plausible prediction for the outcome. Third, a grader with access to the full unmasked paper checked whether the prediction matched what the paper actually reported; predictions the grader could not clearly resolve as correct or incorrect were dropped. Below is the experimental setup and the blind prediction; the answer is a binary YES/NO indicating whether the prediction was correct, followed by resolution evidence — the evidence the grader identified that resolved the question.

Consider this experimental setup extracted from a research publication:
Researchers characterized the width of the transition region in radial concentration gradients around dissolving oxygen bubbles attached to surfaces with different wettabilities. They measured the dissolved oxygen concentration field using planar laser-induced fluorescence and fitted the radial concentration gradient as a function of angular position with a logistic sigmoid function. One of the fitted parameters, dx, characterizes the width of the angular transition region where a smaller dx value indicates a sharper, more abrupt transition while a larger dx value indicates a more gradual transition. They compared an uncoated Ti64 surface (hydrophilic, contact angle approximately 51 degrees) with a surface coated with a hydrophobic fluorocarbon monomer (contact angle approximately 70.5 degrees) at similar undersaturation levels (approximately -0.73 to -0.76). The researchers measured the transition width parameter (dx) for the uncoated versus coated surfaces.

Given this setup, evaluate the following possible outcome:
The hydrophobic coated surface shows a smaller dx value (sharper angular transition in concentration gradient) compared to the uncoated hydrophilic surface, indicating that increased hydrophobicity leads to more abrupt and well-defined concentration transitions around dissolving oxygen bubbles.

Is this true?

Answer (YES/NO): NO